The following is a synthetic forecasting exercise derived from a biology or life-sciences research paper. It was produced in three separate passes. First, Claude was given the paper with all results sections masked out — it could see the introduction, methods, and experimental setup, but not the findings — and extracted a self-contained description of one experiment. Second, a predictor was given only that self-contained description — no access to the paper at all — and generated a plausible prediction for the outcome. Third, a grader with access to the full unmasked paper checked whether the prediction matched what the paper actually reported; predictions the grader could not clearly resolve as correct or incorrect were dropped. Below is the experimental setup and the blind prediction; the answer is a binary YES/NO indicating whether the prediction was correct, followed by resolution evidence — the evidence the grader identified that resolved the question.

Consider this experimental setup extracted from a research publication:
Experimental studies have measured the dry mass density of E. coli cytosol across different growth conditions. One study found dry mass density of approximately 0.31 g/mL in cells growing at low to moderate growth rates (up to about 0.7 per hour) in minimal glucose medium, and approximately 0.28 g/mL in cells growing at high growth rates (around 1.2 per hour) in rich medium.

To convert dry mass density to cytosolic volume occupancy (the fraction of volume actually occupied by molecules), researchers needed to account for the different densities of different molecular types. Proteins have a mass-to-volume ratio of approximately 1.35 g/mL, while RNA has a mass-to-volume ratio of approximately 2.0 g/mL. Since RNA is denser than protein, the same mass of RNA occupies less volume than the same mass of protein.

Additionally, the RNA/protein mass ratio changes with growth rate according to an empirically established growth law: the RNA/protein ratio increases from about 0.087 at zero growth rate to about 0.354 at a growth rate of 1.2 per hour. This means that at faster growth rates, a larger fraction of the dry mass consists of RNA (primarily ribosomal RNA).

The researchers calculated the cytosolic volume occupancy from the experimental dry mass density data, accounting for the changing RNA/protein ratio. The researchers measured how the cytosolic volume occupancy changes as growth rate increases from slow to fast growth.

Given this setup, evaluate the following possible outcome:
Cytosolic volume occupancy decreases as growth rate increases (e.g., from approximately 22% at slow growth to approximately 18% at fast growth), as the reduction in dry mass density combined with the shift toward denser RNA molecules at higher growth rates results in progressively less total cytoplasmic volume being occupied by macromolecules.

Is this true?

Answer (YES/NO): YES